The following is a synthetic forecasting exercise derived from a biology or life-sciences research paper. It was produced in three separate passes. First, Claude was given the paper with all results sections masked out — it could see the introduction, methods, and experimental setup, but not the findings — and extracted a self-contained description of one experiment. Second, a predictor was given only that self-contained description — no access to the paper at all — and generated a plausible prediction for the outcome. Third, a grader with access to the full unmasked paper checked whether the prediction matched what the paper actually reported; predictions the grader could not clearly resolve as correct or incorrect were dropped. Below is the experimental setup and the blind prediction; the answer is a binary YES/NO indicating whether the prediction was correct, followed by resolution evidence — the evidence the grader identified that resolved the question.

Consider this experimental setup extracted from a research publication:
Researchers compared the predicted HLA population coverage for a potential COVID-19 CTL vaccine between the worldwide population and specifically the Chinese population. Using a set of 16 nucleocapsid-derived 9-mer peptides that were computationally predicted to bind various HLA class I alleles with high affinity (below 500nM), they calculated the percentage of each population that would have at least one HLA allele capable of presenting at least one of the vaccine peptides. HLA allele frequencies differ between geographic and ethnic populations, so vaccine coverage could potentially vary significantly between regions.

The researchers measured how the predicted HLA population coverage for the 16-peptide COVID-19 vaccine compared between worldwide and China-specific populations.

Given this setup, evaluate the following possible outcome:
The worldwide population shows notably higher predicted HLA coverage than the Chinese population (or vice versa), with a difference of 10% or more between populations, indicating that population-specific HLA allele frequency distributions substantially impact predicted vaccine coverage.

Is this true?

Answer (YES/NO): NO